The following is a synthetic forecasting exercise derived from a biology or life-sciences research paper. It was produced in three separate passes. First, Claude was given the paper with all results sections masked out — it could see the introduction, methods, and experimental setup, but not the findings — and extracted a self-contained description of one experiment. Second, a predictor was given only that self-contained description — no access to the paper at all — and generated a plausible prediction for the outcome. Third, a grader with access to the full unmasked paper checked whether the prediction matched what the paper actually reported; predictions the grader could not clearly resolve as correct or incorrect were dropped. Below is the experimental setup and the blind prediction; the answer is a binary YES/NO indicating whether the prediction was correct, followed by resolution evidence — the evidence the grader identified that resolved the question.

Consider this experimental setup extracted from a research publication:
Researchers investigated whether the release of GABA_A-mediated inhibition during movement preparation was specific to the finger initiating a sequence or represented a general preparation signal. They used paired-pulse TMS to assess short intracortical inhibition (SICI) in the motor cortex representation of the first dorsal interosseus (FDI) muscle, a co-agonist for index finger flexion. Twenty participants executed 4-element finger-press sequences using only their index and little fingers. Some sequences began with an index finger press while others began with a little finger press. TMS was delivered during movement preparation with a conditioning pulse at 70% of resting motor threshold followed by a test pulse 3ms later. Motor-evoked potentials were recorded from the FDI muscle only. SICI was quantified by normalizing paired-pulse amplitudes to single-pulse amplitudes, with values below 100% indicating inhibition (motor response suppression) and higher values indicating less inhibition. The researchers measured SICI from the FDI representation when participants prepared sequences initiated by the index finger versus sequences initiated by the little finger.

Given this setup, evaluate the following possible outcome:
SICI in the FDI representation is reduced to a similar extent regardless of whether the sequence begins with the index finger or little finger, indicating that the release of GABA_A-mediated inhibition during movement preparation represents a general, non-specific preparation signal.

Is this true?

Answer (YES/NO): YES